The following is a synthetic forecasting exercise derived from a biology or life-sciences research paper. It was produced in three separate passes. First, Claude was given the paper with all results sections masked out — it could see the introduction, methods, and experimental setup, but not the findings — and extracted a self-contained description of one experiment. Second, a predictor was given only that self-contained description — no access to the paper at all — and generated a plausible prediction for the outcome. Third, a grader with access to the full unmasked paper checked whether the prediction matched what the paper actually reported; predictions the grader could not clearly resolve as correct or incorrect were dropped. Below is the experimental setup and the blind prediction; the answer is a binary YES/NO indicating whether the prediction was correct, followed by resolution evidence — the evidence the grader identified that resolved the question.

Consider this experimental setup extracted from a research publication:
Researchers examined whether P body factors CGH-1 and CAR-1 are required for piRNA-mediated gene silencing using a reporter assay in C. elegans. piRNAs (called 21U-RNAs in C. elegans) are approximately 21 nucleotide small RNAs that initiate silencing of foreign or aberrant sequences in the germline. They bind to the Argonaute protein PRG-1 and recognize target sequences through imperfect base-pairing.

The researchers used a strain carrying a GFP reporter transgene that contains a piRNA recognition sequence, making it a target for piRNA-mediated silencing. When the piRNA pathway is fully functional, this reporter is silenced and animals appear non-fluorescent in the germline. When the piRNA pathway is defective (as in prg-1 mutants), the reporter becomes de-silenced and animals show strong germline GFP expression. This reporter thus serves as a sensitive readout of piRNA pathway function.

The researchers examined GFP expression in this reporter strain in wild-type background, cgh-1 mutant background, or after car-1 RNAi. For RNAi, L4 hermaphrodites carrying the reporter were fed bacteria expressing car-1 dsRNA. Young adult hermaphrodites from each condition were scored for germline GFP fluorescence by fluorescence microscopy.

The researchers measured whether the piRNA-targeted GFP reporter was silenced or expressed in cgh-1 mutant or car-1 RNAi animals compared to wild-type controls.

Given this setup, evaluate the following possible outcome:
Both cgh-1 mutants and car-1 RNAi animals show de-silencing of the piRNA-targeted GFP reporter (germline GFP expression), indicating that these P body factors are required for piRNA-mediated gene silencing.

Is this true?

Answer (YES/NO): YES